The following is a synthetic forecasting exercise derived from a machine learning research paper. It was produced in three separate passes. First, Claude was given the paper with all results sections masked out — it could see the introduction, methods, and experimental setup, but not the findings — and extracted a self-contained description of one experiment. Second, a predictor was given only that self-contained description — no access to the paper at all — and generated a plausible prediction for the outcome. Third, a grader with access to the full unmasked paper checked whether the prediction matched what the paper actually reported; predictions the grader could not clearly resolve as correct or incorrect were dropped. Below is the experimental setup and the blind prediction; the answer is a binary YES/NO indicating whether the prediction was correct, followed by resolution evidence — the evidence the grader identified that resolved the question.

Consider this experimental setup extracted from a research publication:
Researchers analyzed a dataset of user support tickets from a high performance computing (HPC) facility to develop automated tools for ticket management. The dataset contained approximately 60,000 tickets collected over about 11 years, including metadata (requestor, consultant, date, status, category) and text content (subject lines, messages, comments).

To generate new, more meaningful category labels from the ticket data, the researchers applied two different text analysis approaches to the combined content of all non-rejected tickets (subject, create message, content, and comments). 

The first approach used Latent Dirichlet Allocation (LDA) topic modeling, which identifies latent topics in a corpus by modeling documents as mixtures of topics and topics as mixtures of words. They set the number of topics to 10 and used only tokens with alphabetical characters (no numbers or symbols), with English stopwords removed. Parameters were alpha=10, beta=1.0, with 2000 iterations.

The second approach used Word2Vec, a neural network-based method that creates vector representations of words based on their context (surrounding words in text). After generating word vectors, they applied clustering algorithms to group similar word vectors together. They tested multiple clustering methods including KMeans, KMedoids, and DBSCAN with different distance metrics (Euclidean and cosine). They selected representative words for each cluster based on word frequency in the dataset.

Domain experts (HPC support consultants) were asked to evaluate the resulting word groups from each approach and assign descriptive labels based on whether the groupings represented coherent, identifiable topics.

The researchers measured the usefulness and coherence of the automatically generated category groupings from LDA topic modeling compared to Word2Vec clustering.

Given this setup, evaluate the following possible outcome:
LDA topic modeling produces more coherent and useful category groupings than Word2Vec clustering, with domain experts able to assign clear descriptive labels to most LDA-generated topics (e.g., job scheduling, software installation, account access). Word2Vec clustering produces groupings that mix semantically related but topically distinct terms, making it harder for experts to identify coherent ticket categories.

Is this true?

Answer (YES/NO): YES